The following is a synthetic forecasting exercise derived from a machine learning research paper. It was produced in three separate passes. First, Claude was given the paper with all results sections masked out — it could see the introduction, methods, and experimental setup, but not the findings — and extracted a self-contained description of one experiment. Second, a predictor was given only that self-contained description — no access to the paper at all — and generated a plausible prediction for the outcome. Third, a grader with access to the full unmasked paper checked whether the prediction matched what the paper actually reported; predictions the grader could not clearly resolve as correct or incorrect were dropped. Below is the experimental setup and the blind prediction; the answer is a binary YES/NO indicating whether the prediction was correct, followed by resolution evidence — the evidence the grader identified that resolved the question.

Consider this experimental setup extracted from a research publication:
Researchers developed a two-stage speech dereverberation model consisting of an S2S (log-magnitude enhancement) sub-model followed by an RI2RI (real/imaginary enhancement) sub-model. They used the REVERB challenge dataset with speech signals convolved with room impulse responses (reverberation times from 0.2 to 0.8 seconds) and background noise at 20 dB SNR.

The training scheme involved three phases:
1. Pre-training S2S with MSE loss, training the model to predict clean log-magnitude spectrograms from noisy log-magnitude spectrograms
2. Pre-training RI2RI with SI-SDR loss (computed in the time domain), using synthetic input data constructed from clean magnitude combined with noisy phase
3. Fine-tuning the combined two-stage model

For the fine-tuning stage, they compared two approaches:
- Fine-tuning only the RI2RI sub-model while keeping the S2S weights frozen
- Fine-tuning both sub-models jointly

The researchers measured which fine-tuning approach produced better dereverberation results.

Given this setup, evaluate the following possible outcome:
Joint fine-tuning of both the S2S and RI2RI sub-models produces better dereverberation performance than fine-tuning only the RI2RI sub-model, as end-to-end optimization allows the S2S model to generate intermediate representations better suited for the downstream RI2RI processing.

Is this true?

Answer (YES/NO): NO